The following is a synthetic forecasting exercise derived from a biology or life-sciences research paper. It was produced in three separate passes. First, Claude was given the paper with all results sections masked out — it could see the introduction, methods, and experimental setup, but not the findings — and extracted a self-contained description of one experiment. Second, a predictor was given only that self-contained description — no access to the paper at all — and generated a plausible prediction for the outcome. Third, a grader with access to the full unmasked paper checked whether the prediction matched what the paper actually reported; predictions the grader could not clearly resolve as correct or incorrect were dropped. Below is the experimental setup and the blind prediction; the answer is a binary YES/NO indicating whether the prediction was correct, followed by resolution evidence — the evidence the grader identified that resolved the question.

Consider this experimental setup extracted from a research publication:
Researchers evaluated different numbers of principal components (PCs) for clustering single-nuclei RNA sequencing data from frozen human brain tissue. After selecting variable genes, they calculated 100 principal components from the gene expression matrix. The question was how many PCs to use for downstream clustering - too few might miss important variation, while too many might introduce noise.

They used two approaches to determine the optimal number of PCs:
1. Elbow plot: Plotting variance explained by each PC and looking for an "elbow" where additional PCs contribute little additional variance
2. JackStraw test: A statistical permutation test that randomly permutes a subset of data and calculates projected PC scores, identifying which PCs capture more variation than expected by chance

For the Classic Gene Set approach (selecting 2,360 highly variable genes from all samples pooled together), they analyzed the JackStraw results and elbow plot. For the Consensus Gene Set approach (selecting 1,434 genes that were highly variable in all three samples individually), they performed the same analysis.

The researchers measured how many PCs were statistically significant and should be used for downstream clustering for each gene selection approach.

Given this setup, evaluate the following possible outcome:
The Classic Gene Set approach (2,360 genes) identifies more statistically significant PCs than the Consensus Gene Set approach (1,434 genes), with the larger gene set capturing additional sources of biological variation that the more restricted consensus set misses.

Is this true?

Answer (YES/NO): NO